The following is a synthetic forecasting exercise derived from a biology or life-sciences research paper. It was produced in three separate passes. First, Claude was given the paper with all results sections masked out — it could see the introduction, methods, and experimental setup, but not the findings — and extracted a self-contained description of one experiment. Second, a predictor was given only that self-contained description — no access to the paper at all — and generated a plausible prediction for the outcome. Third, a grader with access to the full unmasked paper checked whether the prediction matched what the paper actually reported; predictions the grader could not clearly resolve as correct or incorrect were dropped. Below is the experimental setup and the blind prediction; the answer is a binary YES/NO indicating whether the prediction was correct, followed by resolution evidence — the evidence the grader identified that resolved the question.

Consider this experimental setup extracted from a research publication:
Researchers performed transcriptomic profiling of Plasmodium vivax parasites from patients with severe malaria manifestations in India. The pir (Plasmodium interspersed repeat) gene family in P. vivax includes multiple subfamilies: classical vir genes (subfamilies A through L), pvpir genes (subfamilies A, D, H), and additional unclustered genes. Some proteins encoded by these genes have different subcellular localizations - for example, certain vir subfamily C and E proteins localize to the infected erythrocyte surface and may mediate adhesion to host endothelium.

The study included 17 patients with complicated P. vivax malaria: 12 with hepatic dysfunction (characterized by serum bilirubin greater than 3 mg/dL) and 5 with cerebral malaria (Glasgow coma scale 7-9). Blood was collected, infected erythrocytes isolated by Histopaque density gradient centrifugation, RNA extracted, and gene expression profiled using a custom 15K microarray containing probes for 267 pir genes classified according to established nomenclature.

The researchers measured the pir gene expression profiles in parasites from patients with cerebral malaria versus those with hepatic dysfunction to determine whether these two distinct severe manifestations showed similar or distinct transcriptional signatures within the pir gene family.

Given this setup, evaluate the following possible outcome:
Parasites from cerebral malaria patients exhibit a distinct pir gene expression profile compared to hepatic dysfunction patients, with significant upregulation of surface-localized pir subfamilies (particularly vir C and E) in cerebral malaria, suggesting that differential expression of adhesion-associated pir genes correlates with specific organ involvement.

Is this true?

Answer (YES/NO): NO